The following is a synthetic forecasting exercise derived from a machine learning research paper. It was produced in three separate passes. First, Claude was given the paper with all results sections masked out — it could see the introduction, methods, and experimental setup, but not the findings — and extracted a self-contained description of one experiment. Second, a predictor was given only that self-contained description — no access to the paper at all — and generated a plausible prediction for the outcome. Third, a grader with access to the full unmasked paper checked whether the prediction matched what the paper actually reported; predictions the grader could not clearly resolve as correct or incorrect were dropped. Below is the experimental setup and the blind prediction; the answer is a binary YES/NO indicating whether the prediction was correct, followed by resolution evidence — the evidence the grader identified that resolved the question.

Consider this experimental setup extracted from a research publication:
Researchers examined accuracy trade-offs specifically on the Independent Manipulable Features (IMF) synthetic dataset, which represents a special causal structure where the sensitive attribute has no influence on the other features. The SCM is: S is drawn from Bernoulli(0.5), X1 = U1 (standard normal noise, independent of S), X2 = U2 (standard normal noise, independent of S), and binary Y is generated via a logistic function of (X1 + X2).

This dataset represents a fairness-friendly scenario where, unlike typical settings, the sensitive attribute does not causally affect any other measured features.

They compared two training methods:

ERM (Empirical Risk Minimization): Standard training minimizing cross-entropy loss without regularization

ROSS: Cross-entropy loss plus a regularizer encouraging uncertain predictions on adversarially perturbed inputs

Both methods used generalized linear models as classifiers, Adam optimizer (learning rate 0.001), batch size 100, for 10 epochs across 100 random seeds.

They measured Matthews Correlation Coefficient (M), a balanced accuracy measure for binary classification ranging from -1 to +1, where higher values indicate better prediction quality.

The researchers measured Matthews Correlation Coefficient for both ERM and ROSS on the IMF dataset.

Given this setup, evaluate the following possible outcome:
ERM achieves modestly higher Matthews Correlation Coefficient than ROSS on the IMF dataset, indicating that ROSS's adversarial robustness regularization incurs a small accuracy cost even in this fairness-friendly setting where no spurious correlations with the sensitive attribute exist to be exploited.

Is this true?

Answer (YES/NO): NO